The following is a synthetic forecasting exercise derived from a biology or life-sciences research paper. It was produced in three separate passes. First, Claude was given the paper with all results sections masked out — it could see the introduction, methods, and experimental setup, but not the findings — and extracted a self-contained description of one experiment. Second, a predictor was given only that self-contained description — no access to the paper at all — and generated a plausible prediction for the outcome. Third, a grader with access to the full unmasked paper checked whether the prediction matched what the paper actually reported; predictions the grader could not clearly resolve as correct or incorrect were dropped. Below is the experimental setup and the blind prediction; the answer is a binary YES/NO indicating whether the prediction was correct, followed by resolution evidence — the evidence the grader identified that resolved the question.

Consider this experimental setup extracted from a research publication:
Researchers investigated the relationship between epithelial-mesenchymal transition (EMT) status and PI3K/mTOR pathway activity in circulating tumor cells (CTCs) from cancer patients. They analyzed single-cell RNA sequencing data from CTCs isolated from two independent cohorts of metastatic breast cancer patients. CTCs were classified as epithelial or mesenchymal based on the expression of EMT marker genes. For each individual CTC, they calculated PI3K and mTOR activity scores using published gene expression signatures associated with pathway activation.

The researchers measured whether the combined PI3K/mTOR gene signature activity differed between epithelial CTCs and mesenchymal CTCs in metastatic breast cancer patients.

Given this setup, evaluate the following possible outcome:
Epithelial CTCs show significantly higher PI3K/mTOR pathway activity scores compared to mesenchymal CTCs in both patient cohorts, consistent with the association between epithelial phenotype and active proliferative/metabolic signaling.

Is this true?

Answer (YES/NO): YES